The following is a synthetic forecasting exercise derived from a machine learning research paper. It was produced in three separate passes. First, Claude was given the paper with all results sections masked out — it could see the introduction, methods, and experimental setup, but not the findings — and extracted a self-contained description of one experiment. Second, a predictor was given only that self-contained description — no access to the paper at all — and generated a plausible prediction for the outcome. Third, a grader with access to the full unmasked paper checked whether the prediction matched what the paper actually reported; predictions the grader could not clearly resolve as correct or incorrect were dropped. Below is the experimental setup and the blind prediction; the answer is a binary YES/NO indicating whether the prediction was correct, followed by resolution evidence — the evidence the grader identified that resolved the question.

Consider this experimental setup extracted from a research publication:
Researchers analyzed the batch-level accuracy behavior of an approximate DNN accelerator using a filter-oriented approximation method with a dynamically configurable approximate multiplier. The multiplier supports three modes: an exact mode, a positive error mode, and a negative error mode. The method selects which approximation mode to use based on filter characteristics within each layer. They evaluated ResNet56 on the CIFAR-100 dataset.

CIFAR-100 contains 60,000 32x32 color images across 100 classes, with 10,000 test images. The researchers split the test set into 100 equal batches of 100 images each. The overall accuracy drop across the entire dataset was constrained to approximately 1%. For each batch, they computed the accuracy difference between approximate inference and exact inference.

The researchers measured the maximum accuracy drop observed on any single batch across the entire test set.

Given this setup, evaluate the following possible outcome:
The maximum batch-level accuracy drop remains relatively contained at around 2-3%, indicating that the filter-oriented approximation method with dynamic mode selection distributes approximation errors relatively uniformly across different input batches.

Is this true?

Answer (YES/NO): NO